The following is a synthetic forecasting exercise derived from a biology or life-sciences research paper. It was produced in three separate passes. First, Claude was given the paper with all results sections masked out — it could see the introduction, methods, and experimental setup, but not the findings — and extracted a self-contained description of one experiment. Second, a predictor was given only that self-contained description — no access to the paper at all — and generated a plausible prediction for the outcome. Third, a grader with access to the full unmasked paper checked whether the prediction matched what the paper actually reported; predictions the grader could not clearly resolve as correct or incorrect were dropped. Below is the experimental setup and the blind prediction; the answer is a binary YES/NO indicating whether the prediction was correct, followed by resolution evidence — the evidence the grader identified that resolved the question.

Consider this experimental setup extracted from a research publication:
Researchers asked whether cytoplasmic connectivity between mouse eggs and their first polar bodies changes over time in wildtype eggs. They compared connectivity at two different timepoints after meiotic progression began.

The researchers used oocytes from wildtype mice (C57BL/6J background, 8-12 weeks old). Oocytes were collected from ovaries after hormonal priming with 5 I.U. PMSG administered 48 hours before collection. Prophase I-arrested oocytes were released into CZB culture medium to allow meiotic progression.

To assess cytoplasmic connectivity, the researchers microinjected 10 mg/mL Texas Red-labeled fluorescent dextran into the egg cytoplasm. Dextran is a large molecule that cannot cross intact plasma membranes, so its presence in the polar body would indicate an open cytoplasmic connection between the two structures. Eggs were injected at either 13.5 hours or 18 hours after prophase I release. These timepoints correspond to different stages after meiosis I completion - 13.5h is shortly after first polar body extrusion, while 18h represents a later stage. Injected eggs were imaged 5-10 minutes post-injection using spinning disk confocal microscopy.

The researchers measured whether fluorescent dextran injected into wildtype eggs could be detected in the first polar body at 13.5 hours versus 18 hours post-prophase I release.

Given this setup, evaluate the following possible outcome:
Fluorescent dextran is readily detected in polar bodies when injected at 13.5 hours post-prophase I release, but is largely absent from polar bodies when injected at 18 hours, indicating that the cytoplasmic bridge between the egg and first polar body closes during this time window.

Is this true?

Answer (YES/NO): NO